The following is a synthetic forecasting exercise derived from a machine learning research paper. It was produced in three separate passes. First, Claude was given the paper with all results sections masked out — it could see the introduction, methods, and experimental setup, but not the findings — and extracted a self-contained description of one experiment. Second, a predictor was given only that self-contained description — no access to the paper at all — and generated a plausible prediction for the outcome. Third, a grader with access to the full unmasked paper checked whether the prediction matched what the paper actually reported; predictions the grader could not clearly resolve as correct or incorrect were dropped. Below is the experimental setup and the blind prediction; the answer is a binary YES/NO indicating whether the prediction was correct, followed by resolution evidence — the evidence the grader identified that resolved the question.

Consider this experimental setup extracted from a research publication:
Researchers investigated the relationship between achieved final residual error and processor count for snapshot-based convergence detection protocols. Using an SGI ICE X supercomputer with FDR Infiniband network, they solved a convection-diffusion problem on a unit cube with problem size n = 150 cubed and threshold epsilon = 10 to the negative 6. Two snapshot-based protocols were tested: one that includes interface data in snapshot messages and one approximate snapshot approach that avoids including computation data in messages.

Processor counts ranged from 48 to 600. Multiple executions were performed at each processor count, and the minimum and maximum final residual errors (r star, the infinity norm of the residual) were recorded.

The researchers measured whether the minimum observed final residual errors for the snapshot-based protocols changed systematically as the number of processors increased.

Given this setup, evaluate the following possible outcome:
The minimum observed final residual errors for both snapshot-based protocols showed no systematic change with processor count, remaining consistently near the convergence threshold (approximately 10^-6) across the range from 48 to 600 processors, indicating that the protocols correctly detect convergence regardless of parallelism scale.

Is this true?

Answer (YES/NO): NO